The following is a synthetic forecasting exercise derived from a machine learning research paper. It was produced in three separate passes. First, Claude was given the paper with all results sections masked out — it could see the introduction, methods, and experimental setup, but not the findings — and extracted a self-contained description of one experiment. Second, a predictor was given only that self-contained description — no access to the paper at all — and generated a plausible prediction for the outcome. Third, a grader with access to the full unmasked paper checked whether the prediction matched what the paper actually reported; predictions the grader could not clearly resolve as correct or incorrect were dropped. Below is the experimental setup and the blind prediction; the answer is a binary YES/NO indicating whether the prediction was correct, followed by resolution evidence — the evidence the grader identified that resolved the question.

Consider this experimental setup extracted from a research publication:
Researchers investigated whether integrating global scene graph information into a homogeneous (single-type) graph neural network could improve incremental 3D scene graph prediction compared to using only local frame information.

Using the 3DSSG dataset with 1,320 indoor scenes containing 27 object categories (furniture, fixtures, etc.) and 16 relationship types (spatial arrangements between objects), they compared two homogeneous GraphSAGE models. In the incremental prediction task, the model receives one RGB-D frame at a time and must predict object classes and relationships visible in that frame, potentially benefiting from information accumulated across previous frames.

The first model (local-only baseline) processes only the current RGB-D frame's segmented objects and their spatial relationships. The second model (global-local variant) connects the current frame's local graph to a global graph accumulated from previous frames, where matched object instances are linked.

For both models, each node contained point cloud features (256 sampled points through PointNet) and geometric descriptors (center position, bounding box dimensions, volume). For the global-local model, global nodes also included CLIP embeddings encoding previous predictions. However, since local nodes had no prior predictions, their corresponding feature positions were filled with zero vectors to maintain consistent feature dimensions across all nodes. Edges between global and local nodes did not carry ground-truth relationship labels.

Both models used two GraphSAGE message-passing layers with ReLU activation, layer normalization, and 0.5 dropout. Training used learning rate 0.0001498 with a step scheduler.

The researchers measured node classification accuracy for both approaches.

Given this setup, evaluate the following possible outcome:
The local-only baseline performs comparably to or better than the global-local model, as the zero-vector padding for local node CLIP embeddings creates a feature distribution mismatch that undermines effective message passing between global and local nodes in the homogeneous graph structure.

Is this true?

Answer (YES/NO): NO